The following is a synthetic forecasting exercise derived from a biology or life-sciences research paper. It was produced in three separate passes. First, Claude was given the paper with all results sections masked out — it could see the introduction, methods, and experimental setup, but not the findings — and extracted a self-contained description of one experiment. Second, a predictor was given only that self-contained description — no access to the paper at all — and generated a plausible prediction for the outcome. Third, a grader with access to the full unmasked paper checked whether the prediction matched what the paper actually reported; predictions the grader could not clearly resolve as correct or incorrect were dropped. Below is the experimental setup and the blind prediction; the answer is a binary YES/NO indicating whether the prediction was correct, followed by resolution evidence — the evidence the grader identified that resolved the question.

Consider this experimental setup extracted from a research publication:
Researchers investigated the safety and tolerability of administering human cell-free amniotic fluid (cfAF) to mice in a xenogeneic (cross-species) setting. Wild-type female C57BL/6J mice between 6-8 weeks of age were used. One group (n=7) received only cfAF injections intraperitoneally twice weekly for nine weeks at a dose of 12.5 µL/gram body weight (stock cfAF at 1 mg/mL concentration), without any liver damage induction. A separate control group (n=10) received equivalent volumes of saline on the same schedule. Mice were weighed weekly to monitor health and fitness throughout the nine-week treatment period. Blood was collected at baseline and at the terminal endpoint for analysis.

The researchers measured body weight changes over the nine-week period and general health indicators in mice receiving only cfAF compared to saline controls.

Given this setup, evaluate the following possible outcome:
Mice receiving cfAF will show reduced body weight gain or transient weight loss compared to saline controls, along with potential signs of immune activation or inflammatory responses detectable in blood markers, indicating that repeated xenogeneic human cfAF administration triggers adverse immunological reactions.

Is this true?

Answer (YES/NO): NO